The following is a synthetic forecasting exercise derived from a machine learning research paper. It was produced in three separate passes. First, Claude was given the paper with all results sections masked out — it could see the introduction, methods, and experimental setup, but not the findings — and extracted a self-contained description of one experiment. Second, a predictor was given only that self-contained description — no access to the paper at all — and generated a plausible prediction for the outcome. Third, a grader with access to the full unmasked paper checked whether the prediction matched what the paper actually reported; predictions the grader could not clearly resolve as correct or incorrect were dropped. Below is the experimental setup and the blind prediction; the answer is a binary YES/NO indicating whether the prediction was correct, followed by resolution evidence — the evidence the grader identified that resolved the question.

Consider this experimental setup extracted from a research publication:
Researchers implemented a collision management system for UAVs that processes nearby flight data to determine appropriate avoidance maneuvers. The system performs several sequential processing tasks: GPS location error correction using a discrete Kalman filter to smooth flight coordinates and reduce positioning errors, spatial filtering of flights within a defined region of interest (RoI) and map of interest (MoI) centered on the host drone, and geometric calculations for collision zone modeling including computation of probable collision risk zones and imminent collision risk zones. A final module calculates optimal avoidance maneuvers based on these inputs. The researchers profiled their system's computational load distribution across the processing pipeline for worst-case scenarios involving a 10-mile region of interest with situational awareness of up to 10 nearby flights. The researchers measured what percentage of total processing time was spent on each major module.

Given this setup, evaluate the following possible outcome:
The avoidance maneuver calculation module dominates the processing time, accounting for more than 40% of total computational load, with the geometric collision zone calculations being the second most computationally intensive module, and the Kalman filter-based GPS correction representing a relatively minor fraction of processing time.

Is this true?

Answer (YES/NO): NO